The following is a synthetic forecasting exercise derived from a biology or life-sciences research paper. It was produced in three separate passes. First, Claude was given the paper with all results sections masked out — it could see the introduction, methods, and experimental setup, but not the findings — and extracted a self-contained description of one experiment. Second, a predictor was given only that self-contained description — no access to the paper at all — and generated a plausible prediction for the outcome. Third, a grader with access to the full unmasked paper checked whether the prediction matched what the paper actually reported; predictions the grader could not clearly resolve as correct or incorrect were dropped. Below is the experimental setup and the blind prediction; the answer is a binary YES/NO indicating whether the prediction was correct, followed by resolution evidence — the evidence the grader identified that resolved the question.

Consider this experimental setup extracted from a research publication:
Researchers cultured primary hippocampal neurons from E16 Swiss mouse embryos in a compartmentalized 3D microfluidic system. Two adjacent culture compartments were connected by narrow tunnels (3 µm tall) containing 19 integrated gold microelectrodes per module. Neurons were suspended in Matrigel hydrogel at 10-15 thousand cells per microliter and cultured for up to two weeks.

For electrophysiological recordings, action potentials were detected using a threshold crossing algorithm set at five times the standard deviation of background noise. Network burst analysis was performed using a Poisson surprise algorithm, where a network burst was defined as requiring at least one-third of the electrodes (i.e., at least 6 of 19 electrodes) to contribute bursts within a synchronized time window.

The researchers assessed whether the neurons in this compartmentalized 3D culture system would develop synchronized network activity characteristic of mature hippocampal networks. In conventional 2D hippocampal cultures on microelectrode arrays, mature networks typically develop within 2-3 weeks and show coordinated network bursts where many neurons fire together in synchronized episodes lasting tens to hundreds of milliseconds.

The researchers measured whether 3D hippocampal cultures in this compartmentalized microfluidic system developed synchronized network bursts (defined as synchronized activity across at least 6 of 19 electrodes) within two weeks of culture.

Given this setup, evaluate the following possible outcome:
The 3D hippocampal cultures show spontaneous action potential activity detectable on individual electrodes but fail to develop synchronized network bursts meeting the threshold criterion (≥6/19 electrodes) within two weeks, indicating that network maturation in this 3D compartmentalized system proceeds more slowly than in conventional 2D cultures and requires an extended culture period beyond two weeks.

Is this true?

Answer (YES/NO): NO